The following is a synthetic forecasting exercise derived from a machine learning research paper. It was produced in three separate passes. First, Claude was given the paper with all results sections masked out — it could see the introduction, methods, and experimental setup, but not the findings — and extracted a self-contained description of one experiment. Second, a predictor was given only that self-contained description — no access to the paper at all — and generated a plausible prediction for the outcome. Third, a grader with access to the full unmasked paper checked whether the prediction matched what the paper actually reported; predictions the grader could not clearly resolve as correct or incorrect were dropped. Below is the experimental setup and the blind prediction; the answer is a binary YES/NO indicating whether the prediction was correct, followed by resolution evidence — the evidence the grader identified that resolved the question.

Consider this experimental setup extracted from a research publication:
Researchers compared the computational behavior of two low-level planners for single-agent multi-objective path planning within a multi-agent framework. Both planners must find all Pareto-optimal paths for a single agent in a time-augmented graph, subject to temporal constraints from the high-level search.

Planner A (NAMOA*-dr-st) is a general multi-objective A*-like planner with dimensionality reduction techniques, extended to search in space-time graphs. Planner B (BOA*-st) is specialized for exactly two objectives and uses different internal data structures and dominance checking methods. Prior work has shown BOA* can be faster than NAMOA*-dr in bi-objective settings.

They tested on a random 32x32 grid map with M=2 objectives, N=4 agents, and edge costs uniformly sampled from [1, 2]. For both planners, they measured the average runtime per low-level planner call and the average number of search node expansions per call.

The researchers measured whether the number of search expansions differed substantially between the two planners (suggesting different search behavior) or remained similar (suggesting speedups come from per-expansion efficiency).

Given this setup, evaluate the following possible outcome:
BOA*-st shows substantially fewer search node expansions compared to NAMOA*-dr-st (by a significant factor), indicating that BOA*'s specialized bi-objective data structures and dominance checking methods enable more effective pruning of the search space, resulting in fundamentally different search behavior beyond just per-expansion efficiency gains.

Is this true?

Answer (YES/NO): NO